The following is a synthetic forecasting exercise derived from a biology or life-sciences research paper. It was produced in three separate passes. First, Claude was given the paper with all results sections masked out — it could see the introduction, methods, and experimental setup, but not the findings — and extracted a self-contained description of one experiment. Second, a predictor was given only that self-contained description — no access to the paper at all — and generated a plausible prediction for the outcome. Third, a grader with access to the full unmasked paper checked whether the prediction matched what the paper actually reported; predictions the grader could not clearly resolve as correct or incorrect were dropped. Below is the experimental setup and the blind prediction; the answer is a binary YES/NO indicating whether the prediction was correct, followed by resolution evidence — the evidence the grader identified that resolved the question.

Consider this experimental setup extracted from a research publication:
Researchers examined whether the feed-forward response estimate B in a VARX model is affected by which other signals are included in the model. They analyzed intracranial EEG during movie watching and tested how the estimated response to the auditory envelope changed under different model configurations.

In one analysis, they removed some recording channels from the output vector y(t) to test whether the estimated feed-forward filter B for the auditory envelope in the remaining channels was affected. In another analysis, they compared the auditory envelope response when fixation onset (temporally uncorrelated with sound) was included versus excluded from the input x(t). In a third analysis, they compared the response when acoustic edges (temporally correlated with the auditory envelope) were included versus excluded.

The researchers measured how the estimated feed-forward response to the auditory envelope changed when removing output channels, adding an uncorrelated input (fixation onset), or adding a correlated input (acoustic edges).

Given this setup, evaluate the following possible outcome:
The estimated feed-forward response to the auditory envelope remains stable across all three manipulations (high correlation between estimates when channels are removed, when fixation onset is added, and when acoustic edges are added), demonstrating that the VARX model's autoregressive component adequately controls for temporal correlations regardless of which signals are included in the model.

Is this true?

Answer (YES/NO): NO